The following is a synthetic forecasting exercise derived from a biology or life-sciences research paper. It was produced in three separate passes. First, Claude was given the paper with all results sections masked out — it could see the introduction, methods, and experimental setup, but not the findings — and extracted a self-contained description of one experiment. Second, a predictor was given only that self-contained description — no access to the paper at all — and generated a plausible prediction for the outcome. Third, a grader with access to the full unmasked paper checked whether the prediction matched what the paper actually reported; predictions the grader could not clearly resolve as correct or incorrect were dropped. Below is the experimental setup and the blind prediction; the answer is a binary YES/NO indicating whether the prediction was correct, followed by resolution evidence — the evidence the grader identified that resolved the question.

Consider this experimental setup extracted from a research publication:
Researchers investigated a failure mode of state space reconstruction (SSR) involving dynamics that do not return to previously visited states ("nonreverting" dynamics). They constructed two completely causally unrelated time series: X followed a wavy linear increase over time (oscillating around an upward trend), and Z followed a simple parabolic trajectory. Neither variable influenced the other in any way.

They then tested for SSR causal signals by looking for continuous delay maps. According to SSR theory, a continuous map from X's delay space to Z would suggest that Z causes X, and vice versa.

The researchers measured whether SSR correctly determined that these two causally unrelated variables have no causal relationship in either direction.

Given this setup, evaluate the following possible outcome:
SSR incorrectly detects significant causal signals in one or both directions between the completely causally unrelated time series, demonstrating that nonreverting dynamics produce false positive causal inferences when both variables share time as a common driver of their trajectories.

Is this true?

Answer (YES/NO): YES